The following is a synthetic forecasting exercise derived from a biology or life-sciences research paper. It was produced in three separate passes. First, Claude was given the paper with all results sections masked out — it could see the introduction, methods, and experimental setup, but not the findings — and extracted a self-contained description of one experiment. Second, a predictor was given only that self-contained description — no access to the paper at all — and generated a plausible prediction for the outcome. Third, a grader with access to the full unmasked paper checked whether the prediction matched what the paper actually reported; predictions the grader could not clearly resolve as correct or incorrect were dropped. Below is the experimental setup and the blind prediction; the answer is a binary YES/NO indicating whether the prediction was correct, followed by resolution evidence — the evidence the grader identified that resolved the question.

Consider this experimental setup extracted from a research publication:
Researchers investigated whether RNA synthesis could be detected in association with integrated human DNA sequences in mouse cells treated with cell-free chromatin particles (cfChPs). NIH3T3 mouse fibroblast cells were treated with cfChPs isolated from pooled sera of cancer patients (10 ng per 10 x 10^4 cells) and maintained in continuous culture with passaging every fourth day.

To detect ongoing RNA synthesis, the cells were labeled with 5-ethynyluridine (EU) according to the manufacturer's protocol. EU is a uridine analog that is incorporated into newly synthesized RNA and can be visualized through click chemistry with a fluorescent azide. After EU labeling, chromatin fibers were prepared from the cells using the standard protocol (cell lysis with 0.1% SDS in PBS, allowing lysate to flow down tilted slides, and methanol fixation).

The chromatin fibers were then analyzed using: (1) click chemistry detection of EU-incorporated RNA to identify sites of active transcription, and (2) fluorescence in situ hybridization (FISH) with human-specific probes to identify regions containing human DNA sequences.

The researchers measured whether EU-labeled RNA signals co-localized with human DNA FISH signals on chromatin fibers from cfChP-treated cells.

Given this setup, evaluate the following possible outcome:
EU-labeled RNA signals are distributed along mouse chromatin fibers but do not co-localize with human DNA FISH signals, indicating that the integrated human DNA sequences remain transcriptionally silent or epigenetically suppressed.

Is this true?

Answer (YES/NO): NO